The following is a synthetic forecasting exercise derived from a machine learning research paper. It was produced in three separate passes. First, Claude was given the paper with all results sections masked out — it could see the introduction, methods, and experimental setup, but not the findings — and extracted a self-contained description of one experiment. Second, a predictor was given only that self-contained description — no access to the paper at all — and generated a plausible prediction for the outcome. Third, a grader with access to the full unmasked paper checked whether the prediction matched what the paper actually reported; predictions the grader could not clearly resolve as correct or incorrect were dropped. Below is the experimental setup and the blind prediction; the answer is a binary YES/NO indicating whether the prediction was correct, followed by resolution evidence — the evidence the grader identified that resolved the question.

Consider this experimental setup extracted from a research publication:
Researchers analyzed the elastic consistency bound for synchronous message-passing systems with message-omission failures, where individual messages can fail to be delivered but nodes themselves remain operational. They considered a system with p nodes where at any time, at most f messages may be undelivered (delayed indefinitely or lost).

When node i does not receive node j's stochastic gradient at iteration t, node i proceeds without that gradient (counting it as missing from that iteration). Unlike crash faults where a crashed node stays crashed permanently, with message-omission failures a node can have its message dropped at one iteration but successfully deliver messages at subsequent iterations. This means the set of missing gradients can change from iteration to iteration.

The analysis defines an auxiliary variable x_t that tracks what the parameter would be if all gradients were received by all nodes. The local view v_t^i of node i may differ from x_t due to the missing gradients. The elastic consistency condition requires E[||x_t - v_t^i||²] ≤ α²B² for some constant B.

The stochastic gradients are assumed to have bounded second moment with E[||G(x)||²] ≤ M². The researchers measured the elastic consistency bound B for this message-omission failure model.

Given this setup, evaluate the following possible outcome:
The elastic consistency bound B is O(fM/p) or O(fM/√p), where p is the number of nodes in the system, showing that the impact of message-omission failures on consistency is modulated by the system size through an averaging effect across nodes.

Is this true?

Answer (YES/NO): YES